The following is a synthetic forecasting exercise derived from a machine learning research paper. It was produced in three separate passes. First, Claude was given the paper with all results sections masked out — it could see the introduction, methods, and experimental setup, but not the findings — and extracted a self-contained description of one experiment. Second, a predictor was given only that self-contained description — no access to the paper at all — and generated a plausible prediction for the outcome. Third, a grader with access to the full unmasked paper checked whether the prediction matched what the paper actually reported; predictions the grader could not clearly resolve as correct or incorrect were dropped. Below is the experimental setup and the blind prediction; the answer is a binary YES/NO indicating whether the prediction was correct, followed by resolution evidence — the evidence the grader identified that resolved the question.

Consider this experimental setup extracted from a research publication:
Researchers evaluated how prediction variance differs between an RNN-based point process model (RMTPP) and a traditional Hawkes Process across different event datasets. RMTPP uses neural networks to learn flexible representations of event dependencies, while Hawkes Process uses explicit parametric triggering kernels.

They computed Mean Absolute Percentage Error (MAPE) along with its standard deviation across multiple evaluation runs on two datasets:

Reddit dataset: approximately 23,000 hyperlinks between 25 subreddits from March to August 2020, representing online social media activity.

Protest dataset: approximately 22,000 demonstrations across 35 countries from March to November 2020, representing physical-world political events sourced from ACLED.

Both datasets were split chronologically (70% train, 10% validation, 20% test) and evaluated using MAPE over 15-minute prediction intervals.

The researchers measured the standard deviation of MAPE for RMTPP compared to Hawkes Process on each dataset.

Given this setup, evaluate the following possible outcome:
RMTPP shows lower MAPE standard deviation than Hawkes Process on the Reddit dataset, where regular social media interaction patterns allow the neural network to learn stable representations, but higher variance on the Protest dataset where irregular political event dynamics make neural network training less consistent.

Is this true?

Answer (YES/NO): YES